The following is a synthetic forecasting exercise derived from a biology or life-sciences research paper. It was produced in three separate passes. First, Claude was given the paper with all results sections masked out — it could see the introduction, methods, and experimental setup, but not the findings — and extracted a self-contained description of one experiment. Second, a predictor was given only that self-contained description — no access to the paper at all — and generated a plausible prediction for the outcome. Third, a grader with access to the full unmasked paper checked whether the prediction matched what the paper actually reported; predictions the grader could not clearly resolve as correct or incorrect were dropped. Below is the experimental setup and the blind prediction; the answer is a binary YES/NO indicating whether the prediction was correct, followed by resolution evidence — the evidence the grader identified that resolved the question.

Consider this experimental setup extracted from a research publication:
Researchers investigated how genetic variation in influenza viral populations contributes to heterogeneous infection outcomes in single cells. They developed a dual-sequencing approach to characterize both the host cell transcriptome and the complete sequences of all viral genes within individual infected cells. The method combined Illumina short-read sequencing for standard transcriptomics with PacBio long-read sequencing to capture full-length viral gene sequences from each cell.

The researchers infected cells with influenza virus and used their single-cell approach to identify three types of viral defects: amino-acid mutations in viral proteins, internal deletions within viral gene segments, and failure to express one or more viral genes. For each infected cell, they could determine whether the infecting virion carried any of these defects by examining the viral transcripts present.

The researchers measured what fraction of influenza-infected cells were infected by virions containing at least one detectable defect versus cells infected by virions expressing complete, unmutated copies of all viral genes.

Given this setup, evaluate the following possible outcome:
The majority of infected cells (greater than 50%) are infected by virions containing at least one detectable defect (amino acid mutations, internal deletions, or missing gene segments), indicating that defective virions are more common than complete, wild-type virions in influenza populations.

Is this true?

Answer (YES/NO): YES